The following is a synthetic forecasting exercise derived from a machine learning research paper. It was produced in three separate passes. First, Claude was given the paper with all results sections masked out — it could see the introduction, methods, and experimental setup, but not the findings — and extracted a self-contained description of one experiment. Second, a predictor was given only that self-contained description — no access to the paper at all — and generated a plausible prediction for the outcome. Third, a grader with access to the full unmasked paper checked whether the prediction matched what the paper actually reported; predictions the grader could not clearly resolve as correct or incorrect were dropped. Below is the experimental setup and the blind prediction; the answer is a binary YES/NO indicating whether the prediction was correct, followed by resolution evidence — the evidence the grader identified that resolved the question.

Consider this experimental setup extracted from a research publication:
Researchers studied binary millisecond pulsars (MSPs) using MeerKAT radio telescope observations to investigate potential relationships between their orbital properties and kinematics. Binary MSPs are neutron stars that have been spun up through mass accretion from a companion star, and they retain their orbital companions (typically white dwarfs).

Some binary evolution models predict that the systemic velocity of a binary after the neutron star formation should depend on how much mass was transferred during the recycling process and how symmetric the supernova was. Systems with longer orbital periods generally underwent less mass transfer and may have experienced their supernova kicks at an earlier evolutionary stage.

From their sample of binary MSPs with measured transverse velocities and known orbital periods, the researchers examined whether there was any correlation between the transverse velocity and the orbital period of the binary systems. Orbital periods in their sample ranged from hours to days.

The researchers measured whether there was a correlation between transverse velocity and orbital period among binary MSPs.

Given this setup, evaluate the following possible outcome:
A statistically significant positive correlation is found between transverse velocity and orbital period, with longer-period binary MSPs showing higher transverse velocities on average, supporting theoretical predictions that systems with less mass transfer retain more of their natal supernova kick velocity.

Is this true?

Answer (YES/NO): NO